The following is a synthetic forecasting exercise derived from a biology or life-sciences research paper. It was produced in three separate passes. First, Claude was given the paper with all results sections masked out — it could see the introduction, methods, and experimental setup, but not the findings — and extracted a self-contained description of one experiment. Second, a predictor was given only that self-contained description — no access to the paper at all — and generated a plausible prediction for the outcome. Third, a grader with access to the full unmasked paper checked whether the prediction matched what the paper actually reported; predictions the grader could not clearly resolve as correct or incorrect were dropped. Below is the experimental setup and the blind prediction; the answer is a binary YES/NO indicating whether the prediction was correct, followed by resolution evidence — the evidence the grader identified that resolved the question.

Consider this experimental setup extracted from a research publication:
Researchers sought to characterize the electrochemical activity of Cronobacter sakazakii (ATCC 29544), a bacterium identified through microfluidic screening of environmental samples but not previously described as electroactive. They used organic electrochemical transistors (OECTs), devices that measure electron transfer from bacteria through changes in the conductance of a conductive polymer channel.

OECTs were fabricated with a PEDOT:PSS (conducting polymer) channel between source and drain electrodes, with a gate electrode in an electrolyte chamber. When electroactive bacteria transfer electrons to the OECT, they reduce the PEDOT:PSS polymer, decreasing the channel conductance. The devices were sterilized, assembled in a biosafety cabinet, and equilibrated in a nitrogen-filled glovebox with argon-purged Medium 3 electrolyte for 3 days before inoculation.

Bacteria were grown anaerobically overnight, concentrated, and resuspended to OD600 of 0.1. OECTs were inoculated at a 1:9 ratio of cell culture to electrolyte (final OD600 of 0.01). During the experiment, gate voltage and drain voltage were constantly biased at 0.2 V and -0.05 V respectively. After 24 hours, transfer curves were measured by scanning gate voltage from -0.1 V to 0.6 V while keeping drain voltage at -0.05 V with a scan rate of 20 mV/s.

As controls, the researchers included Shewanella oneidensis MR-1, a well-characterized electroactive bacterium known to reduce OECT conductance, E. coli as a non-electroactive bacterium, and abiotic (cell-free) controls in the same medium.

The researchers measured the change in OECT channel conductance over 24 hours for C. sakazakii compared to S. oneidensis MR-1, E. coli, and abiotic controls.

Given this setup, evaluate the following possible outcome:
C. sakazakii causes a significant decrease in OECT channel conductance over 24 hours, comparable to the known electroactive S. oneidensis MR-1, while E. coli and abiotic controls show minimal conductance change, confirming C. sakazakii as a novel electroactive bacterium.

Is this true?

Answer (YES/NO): NO